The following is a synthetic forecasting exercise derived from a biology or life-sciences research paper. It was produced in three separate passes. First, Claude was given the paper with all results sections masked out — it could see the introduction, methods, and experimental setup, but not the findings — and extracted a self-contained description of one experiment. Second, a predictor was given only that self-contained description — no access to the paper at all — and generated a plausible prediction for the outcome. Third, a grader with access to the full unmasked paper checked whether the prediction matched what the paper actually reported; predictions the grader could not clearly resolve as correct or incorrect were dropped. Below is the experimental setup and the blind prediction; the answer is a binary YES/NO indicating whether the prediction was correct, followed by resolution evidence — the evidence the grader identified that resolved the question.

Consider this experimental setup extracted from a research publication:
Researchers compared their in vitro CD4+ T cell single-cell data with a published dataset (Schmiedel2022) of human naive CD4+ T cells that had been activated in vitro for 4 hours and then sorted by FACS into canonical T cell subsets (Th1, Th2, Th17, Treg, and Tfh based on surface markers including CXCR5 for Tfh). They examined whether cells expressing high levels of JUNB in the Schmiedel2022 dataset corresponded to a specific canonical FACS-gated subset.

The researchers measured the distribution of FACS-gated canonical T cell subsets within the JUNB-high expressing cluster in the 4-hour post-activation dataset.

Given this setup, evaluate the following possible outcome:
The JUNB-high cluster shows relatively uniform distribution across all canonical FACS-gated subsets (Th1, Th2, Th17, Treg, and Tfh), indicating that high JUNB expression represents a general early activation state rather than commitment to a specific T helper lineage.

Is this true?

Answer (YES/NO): YES